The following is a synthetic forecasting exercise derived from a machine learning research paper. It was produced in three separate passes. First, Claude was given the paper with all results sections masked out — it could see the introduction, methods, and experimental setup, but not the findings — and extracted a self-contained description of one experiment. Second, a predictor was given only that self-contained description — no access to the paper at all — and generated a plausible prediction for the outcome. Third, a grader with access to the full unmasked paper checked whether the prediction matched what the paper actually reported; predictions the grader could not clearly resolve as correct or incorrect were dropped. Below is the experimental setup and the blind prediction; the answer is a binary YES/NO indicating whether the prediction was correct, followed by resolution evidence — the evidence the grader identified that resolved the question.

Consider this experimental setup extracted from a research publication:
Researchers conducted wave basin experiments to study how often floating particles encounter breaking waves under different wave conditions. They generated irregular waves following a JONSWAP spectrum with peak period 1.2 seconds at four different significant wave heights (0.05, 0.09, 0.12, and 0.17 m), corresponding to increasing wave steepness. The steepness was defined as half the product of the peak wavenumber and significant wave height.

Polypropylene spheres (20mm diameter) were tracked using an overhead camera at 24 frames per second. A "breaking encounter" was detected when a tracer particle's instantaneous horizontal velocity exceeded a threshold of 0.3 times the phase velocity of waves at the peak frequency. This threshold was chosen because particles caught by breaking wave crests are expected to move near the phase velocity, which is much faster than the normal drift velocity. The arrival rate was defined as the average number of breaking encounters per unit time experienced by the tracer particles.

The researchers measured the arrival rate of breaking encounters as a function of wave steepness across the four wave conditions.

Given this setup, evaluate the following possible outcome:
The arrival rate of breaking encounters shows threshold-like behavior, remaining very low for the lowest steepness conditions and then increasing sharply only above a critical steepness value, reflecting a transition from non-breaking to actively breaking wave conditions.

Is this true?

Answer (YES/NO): YES